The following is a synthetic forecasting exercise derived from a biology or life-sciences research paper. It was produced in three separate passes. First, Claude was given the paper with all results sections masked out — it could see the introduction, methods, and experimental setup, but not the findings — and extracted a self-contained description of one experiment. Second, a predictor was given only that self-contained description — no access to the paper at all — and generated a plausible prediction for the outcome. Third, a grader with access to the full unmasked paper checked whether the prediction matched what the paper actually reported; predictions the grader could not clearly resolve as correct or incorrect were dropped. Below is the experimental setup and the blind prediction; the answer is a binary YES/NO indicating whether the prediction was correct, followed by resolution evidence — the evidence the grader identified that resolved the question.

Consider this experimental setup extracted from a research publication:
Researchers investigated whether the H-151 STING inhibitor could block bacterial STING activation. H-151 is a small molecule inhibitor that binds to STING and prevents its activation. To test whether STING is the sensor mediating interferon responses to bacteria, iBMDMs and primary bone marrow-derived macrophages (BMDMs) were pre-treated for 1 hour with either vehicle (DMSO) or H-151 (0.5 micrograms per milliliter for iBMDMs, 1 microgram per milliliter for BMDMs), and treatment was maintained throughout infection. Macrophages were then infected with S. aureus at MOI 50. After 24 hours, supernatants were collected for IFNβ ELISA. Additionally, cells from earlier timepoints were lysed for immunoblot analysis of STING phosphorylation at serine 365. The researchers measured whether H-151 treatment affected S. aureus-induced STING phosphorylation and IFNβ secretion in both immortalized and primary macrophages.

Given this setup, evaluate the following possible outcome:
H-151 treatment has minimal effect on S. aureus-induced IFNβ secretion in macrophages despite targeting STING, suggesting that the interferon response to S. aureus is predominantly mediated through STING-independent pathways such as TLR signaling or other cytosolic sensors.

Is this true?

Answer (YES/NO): NO